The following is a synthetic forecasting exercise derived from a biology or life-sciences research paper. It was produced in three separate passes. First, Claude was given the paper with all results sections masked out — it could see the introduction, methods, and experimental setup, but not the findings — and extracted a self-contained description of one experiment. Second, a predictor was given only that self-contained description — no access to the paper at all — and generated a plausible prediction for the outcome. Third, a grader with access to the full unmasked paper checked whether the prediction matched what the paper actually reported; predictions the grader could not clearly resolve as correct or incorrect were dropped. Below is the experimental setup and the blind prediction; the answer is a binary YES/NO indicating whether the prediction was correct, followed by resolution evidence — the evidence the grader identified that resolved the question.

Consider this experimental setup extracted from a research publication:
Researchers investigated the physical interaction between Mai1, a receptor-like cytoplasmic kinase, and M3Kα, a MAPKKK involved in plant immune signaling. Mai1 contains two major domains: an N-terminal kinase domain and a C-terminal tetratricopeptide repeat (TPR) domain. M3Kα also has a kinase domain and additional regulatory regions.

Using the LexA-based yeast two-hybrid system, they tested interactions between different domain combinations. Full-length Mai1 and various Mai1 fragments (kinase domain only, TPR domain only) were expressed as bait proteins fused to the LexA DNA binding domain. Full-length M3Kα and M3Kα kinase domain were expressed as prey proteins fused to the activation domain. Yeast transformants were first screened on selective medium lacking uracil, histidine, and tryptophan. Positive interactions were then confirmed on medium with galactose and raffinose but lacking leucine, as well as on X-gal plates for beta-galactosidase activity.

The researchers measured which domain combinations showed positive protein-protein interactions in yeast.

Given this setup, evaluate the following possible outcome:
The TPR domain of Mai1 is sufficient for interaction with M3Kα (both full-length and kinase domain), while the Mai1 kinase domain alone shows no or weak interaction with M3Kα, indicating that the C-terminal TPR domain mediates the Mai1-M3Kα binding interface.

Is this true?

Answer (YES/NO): NO